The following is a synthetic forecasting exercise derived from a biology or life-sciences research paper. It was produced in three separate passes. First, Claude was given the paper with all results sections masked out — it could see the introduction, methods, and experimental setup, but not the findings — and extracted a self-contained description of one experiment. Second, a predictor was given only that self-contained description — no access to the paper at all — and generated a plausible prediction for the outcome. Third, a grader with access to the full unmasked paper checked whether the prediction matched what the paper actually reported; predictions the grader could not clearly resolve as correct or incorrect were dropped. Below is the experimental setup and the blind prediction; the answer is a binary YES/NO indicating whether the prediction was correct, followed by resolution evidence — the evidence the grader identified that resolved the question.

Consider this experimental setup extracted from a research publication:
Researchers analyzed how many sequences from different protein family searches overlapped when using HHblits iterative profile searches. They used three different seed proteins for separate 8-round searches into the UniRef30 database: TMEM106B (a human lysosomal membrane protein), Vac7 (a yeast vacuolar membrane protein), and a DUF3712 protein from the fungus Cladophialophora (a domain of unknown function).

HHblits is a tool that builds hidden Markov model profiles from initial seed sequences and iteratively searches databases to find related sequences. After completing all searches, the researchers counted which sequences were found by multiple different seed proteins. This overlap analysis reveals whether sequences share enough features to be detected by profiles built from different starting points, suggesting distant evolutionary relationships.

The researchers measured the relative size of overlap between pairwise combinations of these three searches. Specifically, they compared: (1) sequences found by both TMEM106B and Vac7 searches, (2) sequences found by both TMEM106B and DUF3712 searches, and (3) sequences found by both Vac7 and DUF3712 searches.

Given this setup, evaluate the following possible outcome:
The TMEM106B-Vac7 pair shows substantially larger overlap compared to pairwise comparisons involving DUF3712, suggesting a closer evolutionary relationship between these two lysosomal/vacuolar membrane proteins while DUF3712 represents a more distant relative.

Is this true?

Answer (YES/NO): NO